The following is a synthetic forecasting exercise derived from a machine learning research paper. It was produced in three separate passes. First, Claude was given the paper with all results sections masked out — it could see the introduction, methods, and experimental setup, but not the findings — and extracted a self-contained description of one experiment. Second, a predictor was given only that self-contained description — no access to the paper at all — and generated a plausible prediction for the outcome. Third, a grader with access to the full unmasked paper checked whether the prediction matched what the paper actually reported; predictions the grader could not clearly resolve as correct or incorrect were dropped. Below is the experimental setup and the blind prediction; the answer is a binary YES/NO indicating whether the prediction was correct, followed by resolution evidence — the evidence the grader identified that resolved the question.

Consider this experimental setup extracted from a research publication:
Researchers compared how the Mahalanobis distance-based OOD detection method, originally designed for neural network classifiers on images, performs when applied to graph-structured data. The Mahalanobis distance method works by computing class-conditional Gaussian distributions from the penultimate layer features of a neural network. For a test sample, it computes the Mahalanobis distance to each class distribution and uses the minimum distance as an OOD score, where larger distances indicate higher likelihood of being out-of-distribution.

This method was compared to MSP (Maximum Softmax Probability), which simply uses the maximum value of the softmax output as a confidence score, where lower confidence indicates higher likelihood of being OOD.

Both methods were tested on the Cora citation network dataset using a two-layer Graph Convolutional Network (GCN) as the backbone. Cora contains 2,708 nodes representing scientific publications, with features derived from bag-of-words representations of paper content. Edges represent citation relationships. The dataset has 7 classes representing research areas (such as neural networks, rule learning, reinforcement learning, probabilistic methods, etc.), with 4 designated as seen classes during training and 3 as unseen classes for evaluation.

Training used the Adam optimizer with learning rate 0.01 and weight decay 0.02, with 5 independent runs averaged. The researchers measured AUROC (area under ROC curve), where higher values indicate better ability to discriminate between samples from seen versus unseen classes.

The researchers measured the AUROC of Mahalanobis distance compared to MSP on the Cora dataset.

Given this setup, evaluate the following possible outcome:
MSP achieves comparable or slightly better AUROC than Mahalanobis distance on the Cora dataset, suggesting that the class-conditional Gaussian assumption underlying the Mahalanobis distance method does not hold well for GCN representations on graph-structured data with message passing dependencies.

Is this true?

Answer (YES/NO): NO